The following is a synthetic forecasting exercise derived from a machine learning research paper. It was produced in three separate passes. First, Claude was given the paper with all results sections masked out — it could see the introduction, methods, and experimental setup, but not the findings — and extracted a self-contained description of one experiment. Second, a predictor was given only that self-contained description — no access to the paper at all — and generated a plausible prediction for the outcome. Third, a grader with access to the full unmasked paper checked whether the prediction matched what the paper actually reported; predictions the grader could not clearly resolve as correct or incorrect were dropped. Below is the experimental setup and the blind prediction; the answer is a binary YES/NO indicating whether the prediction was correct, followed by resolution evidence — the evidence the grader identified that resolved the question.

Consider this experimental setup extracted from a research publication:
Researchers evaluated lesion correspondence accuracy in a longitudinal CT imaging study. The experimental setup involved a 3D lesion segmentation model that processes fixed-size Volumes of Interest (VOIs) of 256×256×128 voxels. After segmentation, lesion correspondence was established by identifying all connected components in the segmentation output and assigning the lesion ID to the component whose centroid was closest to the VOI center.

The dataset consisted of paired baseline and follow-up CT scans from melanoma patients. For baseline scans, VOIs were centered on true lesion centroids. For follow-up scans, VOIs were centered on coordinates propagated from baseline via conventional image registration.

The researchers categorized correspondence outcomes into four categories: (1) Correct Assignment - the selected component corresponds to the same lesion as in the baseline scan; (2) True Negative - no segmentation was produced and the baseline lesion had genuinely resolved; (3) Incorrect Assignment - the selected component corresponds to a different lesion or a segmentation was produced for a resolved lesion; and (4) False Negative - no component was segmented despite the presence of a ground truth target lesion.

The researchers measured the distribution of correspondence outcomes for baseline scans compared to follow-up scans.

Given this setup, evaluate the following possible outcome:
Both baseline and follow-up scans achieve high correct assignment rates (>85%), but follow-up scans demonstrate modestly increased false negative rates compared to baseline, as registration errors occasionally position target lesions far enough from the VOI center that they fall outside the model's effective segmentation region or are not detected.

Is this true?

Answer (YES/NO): NO